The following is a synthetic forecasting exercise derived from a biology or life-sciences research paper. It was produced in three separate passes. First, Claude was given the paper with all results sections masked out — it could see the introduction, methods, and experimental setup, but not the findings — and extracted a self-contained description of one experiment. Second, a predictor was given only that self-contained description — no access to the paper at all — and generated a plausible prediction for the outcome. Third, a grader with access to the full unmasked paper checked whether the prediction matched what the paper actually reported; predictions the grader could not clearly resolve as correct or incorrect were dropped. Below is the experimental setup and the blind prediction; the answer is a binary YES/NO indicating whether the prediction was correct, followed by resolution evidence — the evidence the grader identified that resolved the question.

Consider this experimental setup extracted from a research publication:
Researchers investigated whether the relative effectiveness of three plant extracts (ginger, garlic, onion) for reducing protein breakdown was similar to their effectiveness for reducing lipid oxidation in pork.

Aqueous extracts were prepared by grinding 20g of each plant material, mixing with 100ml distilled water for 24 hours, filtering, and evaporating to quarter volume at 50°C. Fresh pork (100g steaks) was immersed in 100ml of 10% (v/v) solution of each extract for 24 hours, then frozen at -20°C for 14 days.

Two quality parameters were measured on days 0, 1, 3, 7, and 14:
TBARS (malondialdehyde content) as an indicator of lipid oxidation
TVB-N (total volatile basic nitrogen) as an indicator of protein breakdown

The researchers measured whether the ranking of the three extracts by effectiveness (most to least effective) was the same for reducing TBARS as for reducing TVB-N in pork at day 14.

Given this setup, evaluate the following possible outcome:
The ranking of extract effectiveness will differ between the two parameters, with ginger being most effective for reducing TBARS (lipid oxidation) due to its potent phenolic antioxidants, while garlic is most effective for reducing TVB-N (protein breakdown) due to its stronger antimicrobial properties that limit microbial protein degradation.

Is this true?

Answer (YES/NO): NO